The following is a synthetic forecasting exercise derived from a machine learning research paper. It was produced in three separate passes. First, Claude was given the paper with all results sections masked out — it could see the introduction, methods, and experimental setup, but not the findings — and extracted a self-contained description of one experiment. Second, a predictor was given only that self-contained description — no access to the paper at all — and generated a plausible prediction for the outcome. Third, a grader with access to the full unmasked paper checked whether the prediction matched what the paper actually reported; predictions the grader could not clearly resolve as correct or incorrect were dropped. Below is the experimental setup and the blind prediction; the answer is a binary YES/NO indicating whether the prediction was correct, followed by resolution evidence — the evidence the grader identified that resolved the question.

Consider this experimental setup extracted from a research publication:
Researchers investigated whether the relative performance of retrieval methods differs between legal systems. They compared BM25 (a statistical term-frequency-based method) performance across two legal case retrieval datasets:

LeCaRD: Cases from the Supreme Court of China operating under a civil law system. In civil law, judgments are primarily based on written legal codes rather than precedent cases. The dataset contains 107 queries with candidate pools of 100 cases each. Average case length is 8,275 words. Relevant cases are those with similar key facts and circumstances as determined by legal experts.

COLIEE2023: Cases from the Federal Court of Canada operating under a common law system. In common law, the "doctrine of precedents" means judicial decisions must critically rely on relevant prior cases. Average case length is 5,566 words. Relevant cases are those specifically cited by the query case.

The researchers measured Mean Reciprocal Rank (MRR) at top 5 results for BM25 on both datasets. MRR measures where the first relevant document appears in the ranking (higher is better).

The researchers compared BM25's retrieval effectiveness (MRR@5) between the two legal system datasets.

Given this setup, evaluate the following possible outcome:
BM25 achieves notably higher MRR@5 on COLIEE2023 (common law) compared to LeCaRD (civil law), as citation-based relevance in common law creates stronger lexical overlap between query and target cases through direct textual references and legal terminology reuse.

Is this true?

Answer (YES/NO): NO